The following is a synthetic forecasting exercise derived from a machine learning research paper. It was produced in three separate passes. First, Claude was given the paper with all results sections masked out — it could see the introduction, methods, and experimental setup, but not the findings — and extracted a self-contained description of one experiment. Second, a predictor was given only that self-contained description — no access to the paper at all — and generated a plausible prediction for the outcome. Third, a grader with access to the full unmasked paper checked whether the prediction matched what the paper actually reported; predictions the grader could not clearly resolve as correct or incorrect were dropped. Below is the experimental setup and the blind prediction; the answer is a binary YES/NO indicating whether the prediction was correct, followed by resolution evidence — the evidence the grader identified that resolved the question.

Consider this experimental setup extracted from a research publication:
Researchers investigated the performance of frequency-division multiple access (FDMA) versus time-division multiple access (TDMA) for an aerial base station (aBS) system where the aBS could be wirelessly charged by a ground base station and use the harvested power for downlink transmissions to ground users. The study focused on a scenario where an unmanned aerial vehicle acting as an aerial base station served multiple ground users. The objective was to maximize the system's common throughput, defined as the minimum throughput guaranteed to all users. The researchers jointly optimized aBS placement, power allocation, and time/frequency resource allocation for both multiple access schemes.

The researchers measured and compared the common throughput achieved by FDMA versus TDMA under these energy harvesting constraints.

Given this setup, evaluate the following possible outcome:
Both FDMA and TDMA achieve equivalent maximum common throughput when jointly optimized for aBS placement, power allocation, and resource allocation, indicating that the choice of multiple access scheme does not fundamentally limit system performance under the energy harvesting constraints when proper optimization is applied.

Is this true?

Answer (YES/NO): NO